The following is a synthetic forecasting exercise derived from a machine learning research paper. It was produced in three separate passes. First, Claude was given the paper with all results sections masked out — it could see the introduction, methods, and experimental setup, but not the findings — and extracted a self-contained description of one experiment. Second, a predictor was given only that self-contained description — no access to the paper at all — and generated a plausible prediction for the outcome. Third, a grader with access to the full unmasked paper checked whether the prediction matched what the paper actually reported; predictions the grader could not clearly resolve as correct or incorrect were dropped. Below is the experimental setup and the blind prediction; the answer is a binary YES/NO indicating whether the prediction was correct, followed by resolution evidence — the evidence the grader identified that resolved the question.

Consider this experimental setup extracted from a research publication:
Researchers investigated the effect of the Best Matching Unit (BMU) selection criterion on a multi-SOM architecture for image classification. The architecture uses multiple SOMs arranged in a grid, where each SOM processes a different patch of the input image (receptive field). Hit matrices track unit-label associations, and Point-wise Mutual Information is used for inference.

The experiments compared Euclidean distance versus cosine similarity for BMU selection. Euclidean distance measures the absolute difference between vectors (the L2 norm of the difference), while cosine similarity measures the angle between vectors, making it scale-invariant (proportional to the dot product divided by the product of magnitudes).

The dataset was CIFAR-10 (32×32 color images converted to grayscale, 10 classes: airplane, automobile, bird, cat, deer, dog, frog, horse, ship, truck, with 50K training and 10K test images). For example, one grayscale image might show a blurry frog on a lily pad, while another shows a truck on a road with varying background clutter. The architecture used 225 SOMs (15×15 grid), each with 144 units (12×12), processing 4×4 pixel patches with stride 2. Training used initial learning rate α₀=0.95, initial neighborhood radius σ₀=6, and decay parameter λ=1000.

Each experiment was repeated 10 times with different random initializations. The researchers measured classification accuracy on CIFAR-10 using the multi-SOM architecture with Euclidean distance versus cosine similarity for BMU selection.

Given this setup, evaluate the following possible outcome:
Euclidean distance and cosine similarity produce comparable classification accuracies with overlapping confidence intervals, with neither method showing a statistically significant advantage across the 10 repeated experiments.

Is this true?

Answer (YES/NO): NO